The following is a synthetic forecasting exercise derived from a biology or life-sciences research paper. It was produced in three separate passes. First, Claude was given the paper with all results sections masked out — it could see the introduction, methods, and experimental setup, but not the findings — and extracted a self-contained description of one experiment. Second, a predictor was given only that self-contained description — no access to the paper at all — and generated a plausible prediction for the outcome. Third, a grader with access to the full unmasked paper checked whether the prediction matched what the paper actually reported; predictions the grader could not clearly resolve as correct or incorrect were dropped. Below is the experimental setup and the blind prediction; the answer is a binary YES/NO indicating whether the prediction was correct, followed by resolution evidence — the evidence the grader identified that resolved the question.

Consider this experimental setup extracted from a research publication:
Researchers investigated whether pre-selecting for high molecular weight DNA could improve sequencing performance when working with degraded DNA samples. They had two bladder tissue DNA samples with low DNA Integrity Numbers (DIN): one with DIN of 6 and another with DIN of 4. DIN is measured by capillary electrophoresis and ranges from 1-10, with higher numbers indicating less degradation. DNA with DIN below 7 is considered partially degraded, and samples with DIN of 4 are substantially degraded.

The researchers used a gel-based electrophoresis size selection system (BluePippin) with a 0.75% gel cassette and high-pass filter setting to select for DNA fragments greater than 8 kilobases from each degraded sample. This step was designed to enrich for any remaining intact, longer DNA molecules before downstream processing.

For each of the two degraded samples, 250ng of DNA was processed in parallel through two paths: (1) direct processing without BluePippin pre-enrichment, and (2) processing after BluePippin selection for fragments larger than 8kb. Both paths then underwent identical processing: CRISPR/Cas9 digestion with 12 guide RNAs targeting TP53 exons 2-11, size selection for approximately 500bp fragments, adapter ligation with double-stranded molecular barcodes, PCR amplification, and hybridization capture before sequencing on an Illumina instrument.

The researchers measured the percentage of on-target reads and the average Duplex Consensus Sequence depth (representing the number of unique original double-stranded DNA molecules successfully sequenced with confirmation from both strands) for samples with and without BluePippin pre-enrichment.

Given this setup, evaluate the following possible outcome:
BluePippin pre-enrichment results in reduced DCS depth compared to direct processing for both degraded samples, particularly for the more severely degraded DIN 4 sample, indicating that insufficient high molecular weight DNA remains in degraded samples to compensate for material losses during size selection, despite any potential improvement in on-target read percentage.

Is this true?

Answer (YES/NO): NO